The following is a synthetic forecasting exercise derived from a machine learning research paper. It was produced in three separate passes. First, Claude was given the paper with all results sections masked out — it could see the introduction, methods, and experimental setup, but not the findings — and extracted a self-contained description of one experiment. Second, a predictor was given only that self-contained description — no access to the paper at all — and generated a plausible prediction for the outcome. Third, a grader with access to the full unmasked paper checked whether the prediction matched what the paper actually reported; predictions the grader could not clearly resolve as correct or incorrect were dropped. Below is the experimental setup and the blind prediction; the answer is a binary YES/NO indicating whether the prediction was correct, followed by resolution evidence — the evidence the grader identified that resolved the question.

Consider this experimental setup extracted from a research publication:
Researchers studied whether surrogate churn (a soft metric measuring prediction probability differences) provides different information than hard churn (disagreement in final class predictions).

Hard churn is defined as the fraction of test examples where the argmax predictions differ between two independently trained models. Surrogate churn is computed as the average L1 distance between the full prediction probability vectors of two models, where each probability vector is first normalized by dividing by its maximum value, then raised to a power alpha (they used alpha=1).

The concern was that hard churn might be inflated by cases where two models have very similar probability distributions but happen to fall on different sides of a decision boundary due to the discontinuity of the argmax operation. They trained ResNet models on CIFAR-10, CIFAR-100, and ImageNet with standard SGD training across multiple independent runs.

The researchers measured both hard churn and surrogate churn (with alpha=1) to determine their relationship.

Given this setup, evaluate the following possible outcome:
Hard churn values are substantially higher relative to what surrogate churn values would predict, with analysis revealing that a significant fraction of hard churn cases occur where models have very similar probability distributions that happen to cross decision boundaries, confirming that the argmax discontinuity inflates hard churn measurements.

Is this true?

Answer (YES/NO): NO